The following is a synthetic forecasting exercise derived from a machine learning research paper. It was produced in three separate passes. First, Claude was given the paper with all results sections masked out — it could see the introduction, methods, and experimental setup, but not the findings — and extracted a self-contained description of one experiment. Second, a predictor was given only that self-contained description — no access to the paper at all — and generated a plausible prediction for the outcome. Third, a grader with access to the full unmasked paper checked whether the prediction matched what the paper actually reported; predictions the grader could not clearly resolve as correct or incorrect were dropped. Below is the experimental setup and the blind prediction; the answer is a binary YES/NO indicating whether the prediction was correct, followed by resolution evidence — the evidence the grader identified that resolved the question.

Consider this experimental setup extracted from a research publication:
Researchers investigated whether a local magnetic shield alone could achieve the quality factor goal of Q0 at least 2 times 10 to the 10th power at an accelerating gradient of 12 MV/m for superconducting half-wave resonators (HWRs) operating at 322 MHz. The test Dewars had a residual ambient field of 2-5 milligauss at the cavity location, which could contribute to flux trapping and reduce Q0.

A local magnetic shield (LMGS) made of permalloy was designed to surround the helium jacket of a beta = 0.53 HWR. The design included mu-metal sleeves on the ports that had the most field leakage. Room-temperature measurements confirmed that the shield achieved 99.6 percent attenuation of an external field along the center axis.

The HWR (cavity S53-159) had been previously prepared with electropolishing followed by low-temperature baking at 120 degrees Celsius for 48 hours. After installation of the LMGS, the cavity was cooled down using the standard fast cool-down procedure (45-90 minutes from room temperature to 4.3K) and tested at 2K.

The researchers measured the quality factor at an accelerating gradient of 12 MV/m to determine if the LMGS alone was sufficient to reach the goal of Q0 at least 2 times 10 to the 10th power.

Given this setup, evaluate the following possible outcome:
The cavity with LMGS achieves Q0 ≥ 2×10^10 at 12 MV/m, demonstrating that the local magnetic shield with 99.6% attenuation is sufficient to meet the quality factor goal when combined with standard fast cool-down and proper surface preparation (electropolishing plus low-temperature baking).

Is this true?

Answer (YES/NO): NO